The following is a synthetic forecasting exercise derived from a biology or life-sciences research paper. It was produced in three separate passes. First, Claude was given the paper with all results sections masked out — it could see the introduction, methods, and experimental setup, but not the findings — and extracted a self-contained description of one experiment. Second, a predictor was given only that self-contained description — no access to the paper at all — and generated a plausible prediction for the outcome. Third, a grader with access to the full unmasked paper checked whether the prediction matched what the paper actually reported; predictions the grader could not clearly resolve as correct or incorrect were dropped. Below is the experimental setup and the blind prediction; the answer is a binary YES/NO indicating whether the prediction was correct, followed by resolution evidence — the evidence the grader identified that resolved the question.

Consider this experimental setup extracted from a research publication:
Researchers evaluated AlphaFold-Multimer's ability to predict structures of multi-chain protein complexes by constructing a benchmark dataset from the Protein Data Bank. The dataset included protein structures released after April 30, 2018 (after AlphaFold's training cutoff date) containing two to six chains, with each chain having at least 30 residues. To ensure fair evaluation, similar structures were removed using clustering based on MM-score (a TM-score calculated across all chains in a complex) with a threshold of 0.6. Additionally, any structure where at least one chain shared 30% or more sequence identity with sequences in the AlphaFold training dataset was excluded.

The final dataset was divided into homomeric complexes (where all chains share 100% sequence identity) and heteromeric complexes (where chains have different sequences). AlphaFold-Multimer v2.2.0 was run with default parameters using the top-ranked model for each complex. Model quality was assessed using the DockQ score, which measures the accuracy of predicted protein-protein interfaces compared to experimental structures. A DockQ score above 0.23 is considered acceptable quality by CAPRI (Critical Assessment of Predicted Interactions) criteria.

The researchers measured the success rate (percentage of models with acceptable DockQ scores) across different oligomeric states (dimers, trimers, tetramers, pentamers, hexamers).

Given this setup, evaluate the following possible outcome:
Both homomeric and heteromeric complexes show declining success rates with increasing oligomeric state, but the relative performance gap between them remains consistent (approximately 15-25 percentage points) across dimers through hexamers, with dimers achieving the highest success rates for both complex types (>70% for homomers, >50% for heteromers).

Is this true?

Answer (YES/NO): NO